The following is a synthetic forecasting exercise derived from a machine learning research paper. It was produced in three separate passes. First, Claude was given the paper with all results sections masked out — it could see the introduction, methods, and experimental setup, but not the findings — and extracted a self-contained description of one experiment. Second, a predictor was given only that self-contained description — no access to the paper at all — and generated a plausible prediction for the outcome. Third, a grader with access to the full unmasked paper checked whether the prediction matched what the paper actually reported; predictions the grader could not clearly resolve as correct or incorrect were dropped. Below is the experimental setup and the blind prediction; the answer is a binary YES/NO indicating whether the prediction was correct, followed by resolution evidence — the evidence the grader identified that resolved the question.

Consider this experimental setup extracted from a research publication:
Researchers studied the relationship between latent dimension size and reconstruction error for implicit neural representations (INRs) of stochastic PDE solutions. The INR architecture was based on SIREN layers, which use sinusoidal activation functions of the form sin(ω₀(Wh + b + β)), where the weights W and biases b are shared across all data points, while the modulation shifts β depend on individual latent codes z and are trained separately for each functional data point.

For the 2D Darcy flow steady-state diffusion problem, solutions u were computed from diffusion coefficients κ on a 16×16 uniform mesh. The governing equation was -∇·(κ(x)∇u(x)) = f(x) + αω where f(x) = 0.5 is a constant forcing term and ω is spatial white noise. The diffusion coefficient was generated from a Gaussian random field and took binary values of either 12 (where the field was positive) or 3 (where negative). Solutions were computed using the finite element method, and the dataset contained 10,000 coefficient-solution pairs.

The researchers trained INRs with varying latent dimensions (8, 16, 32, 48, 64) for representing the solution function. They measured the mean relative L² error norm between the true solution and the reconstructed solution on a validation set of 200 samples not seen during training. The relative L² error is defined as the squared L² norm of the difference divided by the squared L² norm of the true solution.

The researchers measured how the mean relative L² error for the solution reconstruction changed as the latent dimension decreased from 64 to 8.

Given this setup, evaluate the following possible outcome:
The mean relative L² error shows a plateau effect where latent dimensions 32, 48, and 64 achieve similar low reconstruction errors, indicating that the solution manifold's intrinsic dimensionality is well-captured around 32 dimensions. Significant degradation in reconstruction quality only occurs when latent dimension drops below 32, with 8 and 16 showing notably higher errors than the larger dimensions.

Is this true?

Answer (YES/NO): NO